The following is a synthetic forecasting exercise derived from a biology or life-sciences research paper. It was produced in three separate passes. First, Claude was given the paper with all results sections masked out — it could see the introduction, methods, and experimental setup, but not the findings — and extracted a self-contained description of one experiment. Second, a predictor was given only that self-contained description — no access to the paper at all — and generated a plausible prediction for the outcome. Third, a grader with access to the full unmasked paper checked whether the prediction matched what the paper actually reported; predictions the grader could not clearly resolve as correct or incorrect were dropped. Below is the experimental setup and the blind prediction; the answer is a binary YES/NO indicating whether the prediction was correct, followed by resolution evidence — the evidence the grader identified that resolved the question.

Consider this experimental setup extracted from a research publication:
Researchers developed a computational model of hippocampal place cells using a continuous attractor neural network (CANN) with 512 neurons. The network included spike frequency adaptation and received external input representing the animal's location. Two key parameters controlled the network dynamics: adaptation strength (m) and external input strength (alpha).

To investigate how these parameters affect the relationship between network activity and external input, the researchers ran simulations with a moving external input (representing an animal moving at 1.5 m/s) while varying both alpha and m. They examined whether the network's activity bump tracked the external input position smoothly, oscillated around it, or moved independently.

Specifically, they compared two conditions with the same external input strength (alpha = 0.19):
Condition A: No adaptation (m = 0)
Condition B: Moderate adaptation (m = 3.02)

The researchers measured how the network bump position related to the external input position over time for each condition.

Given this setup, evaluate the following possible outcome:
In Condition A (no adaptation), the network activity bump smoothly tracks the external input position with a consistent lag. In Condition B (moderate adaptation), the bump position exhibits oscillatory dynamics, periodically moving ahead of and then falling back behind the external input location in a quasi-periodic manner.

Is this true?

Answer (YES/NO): YES